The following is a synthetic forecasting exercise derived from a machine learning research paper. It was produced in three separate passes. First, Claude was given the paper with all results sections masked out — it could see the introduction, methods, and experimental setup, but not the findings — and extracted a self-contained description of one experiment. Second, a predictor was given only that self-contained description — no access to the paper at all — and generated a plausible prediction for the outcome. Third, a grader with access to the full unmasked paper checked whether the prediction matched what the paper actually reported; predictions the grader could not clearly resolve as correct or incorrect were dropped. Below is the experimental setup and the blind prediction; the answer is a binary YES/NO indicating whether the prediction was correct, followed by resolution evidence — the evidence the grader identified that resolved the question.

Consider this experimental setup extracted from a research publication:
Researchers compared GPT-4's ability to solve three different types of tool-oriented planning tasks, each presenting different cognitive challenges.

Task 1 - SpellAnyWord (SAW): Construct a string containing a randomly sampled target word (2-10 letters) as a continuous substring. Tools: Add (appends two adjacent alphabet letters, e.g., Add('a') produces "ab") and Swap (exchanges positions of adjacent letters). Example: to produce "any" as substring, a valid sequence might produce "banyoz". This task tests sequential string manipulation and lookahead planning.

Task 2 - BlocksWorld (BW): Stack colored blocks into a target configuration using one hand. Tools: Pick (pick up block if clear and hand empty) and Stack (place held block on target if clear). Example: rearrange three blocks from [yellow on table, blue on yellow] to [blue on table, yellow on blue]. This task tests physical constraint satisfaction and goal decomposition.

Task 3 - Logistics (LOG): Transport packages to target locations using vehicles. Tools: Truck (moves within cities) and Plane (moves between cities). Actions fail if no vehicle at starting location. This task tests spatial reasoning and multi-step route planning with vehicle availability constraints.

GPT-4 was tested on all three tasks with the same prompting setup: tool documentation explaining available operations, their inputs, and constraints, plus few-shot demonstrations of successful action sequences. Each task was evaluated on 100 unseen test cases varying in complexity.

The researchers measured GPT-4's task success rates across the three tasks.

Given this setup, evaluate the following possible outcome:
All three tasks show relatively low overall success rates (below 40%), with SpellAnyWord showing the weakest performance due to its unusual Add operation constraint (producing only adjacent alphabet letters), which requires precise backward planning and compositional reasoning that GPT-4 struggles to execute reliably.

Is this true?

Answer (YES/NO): NO